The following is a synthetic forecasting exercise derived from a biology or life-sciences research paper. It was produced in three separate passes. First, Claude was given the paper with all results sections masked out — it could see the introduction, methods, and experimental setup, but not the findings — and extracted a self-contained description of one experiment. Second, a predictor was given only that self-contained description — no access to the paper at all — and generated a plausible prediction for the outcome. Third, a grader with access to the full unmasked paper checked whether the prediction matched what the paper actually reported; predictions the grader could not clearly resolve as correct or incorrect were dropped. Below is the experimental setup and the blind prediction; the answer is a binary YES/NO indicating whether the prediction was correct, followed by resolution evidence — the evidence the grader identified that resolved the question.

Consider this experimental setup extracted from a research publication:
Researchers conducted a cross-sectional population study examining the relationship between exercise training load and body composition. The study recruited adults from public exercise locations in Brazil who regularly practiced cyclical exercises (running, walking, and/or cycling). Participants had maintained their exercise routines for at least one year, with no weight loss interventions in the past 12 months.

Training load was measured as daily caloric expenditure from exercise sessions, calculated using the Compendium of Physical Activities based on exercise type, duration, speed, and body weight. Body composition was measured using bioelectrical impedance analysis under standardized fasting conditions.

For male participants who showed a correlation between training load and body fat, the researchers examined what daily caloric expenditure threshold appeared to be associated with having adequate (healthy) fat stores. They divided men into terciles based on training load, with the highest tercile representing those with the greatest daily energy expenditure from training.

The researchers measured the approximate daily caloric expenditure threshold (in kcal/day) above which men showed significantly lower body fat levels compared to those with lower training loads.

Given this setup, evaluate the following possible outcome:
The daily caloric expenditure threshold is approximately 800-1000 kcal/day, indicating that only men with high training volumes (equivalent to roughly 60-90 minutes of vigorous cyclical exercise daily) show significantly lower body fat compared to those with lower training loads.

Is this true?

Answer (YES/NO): NO